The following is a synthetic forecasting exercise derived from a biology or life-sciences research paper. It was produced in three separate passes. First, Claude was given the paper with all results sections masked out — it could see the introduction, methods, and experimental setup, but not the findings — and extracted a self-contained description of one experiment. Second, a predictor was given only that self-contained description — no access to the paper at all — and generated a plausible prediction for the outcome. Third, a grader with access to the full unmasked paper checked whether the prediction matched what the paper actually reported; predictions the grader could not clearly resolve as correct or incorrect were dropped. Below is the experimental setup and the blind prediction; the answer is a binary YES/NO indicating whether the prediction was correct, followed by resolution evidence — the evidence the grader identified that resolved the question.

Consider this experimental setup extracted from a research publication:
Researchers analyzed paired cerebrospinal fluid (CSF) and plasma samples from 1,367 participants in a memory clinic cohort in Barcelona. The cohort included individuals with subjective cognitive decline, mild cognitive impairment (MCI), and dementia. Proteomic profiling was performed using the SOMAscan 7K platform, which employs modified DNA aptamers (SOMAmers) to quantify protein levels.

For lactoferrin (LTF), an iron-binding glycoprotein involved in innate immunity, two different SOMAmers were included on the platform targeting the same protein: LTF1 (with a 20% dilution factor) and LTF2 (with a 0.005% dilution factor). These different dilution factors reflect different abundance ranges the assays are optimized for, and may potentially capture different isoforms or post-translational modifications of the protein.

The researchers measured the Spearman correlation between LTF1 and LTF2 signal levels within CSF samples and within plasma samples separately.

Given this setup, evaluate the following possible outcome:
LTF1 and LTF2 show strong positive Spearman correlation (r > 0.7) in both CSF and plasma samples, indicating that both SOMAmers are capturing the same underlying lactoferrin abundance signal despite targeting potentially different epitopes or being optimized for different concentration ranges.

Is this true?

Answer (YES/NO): NO